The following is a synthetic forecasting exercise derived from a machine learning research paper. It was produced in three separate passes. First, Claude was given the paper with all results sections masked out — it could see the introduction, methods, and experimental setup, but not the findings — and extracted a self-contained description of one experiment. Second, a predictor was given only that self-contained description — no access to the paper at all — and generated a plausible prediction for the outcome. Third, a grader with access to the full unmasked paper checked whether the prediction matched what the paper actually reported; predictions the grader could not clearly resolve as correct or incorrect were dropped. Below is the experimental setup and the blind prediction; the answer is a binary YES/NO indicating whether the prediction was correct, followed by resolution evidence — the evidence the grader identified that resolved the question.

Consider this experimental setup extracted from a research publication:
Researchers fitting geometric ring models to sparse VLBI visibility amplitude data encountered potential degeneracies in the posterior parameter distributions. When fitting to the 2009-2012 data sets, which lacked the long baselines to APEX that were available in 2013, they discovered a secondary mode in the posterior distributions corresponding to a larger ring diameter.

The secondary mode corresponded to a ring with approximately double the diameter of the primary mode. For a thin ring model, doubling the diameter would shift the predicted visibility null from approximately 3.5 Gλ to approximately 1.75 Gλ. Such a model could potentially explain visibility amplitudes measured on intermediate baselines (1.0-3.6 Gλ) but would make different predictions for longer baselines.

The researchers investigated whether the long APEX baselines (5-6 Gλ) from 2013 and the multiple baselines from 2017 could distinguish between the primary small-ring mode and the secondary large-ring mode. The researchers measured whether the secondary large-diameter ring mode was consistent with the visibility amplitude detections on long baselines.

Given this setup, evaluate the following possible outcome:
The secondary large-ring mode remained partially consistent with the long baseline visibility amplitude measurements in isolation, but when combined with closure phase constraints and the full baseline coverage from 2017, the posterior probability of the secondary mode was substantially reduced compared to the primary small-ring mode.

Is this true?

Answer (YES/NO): NO